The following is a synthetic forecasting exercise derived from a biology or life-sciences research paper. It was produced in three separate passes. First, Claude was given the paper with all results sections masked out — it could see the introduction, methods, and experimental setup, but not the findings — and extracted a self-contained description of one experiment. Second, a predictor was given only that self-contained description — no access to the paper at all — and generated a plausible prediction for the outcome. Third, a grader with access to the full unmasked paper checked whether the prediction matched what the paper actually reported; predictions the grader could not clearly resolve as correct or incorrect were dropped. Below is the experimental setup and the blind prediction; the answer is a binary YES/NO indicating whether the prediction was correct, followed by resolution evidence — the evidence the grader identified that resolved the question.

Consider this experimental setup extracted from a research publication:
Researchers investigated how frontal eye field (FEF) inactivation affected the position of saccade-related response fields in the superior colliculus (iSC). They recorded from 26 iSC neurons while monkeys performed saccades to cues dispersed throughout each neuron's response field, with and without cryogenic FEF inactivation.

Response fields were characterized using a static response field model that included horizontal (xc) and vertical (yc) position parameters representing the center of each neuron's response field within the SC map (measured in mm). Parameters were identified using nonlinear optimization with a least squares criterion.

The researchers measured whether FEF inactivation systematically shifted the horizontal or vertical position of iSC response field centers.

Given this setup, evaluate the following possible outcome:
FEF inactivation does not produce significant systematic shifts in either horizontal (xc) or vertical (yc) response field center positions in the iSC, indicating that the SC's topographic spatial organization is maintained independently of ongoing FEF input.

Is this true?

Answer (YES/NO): NO